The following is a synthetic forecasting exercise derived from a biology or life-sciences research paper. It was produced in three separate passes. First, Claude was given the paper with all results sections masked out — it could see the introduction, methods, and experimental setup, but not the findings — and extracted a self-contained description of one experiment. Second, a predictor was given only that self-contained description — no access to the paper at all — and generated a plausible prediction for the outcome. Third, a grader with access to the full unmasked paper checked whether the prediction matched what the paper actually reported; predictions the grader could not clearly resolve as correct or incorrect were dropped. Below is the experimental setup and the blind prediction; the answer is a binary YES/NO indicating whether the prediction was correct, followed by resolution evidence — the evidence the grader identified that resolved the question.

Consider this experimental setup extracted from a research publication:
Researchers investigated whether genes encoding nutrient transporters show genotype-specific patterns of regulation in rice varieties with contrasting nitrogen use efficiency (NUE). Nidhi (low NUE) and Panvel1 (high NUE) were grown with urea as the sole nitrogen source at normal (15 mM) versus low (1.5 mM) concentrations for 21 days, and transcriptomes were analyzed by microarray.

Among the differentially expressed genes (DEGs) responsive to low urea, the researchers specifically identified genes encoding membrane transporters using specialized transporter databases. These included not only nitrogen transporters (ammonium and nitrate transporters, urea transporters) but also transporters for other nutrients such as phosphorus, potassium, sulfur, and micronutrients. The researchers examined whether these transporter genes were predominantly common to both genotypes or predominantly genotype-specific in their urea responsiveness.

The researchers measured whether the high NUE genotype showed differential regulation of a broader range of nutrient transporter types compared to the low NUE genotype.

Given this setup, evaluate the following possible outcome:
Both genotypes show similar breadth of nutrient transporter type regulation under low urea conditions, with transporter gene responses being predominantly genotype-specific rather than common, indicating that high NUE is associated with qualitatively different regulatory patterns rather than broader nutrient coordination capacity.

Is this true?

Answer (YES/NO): NO